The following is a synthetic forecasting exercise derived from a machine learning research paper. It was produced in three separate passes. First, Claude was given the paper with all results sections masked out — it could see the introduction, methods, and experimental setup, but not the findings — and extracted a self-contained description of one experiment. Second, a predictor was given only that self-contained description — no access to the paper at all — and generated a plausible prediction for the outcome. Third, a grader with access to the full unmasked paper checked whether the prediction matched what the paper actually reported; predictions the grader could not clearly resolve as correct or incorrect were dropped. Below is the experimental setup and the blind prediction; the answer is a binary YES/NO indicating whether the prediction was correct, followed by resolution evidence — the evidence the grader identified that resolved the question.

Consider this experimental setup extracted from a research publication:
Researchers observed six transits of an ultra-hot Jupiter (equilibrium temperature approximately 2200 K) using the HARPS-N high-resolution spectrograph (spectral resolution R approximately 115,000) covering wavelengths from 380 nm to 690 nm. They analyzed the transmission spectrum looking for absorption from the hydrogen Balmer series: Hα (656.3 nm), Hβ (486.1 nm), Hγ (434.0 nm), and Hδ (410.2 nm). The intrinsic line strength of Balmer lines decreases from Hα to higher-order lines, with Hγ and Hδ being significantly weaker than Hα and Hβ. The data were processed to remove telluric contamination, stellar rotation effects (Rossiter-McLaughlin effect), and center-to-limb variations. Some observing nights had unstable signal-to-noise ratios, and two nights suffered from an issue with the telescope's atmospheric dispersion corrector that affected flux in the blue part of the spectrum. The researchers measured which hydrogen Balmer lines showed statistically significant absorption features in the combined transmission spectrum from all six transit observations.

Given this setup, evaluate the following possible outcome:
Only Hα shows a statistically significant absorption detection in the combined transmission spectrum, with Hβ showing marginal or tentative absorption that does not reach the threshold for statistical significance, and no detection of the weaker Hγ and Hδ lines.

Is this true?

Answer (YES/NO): NO